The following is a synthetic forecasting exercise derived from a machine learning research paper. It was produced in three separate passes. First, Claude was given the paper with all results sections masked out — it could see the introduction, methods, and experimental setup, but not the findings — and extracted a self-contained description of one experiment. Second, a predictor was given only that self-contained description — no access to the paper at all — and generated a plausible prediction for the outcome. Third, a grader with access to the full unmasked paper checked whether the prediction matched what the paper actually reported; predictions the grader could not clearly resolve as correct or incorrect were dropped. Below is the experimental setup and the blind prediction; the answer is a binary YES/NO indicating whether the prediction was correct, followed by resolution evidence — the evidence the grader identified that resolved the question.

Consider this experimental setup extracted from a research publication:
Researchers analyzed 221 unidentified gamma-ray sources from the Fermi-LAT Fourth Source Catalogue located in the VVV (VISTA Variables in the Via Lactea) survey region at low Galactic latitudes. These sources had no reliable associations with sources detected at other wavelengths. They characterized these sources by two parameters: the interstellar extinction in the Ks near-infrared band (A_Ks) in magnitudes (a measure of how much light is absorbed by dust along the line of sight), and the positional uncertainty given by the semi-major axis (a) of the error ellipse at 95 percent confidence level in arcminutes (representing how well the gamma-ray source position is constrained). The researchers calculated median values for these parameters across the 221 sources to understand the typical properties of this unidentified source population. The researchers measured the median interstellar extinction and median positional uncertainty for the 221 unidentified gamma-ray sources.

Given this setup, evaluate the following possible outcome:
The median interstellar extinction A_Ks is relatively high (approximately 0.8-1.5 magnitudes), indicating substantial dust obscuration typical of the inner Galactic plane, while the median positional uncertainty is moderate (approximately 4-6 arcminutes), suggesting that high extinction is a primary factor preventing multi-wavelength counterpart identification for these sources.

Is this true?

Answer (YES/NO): NO